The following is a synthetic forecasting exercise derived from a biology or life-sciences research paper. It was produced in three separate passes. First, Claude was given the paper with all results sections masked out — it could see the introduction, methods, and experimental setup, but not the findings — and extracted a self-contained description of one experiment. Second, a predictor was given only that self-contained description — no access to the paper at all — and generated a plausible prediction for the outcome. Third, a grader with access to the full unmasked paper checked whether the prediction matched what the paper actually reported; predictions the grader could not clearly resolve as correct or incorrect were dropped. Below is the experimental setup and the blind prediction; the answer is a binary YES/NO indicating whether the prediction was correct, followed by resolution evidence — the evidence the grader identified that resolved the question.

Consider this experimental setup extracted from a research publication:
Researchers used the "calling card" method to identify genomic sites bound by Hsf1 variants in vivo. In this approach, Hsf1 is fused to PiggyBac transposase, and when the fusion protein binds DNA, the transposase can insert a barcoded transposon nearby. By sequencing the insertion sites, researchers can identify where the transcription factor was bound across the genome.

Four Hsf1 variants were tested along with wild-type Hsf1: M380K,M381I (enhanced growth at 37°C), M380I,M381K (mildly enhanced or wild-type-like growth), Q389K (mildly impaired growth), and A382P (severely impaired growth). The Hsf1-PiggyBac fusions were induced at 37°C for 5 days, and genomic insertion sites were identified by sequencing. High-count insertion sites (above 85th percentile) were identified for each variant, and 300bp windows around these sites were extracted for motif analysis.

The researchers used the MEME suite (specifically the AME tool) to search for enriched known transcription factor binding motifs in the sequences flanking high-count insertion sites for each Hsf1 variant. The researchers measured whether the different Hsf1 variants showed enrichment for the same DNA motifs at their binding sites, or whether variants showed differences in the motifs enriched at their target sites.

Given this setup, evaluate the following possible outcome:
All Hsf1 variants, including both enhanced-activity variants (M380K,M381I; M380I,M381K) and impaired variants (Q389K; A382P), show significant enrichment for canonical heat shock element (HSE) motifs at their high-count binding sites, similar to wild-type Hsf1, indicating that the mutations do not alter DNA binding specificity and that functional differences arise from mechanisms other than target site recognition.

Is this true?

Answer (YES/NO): NO